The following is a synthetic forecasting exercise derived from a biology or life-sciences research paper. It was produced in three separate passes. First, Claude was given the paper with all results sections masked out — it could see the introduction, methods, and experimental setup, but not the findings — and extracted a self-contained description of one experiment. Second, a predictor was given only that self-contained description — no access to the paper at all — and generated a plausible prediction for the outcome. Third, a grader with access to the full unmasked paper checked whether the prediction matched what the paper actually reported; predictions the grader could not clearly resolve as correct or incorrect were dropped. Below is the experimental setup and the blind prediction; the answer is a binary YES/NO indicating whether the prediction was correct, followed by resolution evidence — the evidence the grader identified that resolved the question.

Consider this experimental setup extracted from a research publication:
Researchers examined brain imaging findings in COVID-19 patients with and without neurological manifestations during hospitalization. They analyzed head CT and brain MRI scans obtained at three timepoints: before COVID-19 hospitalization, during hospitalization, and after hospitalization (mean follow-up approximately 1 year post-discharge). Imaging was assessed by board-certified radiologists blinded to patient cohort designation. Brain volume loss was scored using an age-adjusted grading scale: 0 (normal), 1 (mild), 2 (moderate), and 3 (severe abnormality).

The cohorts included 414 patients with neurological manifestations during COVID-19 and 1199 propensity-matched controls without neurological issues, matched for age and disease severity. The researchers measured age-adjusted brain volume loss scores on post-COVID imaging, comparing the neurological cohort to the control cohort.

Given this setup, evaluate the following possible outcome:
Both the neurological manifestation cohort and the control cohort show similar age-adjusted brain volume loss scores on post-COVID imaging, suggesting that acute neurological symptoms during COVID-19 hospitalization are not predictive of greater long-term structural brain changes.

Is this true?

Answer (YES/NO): NO